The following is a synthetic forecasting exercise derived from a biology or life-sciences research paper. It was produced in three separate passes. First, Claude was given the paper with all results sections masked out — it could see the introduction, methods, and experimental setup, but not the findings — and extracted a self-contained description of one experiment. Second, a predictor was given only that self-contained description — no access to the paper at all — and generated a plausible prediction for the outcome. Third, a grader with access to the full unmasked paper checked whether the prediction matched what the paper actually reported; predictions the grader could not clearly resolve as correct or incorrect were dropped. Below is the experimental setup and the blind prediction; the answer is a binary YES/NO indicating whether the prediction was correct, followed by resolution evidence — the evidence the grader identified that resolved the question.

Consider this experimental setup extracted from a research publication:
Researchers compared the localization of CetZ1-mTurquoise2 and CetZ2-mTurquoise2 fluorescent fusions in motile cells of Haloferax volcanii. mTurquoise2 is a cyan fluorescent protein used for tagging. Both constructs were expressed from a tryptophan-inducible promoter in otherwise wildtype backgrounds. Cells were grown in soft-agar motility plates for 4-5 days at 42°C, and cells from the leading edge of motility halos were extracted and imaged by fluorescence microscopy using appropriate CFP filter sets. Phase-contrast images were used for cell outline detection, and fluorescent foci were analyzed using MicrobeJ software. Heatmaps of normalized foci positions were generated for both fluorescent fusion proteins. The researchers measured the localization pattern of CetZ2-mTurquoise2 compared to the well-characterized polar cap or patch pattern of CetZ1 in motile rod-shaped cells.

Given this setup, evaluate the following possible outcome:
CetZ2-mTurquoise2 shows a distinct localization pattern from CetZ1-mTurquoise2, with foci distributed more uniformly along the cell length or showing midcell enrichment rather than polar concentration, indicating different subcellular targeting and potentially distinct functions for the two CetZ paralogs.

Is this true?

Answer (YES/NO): NO